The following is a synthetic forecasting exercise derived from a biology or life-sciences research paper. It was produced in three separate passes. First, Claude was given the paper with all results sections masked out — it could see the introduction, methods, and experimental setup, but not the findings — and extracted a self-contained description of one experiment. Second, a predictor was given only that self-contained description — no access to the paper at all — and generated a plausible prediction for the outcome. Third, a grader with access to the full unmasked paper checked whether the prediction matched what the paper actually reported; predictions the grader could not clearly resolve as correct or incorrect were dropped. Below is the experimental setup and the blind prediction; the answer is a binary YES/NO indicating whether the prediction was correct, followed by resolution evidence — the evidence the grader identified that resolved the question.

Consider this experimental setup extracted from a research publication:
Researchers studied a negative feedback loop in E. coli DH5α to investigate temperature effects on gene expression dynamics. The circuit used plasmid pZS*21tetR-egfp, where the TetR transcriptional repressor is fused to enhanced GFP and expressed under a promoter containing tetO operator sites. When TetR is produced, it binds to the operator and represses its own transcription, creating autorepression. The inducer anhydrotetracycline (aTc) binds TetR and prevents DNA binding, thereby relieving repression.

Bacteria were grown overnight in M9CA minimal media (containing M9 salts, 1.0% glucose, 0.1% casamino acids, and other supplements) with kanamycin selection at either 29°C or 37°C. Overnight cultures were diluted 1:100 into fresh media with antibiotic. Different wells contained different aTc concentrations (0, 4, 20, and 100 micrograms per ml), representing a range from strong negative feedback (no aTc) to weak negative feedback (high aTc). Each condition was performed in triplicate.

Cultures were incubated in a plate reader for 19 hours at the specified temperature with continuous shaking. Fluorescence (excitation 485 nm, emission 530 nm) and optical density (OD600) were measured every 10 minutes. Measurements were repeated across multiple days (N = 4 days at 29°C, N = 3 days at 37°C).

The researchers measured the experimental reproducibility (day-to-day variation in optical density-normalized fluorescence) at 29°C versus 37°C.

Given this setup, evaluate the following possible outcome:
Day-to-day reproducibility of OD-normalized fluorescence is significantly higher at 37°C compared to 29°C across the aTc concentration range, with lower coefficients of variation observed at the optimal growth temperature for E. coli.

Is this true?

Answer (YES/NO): NO